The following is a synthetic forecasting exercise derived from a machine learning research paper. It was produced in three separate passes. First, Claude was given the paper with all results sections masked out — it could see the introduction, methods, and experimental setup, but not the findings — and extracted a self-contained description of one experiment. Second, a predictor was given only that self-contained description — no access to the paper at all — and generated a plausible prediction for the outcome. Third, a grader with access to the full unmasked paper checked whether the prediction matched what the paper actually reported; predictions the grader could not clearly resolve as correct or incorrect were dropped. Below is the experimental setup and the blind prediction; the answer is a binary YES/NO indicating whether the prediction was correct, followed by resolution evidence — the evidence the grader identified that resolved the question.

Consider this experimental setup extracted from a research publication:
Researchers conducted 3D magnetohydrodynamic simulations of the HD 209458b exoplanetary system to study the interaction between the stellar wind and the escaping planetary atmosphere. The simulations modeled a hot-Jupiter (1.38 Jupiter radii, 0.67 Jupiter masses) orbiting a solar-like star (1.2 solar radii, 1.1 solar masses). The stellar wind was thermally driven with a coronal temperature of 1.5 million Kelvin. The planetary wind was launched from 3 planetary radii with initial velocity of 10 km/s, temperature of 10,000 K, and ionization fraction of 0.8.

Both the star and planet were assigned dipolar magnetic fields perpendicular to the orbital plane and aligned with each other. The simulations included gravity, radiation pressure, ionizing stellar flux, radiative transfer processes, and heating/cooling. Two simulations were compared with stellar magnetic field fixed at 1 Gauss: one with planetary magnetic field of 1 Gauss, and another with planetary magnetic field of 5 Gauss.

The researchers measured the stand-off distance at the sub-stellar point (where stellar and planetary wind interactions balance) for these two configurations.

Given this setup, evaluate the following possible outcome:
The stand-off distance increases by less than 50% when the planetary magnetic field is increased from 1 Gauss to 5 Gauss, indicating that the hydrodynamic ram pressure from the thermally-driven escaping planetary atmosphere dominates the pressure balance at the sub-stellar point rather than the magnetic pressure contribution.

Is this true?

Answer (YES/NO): YES